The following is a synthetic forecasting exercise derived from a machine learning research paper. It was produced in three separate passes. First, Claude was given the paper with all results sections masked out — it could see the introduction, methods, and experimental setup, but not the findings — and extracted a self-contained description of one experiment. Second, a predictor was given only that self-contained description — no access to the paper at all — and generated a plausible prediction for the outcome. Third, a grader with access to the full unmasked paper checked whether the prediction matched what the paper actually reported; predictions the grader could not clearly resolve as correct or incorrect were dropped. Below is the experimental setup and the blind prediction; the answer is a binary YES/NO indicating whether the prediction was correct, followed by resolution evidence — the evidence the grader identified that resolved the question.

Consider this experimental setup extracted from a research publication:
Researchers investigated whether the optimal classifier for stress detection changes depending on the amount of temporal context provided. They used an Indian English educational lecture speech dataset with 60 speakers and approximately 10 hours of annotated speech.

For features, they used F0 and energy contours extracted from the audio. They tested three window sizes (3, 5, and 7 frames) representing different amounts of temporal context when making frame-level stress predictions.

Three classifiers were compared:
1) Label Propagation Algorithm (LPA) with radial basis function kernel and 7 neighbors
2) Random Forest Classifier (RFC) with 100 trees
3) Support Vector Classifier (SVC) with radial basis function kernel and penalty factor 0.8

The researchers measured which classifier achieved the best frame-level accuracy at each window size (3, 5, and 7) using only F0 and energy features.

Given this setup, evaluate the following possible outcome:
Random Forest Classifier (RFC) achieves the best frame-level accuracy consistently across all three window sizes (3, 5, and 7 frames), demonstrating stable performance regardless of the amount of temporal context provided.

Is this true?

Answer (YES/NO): NO